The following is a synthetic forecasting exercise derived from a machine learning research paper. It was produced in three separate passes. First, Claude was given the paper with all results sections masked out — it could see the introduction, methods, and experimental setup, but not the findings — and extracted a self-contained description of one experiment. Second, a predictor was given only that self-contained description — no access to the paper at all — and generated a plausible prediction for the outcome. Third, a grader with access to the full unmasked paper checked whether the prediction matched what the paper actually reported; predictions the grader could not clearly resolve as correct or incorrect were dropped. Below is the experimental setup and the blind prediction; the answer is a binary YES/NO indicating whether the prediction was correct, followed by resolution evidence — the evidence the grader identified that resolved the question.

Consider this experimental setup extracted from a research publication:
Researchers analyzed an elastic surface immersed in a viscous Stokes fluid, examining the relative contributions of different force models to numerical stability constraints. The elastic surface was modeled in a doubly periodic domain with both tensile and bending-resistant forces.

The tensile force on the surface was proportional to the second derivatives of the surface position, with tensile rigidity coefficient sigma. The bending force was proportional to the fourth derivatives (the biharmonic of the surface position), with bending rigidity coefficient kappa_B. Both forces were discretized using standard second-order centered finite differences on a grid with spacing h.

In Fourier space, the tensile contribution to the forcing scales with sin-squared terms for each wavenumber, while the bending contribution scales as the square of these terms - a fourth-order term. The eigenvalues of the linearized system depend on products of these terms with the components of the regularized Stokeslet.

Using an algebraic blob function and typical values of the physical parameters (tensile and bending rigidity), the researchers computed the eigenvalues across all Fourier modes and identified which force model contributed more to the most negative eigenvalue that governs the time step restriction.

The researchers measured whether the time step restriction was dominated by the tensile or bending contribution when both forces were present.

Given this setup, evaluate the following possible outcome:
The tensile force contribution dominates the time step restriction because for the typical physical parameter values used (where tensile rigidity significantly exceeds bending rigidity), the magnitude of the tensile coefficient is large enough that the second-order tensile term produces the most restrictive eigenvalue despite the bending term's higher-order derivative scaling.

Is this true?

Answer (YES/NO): NO